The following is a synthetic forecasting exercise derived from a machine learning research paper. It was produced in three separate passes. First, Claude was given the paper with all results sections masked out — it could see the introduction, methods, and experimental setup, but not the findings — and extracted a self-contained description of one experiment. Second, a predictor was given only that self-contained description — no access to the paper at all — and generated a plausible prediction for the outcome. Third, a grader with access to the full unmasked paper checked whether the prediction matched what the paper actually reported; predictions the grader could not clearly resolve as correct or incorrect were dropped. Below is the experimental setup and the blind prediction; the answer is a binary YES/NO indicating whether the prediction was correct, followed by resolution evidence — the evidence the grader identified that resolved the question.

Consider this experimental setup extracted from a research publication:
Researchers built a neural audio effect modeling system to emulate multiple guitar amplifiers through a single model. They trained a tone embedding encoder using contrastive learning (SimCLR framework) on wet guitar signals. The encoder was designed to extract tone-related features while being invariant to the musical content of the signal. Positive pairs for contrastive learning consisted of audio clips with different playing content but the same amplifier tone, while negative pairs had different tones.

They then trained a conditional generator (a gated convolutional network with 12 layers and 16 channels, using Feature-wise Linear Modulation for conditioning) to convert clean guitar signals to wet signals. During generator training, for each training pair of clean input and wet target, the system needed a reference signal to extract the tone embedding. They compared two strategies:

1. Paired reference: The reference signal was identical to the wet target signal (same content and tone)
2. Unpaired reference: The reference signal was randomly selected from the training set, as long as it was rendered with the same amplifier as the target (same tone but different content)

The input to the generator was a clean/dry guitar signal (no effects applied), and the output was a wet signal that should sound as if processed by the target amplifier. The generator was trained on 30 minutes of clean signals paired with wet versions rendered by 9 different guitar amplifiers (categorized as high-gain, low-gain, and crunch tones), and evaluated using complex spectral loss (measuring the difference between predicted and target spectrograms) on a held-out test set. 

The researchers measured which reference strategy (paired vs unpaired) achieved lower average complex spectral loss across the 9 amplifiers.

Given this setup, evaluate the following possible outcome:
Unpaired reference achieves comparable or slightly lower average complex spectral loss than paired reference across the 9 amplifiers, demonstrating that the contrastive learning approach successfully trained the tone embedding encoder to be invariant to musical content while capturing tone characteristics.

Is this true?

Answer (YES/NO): YES